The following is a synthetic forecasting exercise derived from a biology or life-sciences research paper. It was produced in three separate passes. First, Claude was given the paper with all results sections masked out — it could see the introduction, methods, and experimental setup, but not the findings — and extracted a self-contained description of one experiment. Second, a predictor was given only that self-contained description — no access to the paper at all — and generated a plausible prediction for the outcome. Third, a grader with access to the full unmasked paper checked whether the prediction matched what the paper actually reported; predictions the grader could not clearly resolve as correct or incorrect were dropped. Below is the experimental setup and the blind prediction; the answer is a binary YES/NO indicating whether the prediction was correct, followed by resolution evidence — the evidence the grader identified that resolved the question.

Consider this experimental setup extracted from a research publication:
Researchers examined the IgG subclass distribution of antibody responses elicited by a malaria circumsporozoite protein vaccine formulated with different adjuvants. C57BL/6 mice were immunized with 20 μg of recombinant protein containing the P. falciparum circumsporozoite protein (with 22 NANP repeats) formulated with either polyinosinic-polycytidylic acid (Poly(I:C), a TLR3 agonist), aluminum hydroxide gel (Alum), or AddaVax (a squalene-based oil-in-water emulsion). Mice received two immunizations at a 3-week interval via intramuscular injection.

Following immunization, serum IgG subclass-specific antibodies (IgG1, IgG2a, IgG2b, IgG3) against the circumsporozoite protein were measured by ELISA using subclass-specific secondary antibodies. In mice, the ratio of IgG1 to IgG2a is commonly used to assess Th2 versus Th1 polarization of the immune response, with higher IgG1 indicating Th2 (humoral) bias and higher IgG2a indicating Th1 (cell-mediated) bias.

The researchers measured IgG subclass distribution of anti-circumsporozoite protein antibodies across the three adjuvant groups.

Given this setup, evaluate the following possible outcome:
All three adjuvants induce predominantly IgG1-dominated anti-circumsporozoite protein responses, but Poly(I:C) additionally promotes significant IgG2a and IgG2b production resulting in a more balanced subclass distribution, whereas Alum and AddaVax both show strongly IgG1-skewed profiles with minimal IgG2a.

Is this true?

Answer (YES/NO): NO